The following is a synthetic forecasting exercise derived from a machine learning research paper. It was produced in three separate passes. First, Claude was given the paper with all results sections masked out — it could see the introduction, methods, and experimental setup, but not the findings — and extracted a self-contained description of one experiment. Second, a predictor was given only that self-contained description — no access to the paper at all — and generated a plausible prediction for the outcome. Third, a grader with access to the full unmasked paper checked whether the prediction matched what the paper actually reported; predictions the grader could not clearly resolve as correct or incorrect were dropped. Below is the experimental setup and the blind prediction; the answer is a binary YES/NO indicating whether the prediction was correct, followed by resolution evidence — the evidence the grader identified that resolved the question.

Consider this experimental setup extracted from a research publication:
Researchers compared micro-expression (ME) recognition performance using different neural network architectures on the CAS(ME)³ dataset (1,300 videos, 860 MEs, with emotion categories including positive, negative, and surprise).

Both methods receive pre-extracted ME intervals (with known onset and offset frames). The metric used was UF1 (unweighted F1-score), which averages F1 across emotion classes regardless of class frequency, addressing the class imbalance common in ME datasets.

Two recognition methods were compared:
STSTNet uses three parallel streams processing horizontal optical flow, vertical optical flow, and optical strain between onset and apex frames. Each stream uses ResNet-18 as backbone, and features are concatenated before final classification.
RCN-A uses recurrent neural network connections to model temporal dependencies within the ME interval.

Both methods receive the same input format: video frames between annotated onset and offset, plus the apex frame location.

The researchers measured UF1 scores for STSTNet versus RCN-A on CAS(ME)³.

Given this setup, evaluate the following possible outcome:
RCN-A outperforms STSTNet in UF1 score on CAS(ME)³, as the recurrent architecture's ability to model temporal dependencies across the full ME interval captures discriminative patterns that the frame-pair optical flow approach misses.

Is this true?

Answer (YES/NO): YES